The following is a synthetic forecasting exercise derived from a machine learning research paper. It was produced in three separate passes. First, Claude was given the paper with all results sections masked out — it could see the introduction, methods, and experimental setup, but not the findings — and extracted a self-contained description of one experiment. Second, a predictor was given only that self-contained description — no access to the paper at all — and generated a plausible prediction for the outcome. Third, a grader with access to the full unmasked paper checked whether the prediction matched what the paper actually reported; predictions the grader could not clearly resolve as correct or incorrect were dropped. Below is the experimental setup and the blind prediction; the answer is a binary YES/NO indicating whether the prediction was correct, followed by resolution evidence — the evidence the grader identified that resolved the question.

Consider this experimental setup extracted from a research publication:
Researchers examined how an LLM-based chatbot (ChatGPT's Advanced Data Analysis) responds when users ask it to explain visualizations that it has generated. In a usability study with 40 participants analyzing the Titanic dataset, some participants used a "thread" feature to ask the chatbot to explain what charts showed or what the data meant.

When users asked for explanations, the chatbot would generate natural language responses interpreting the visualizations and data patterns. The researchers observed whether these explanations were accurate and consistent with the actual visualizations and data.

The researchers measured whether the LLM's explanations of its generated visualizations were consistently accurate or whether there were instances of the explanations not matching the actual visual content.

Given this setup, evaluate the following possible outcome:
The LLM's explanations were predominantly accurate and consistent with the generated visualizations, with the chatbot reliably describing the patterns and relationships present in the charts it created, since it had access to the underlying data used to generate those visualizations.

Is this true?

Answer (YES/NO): NO